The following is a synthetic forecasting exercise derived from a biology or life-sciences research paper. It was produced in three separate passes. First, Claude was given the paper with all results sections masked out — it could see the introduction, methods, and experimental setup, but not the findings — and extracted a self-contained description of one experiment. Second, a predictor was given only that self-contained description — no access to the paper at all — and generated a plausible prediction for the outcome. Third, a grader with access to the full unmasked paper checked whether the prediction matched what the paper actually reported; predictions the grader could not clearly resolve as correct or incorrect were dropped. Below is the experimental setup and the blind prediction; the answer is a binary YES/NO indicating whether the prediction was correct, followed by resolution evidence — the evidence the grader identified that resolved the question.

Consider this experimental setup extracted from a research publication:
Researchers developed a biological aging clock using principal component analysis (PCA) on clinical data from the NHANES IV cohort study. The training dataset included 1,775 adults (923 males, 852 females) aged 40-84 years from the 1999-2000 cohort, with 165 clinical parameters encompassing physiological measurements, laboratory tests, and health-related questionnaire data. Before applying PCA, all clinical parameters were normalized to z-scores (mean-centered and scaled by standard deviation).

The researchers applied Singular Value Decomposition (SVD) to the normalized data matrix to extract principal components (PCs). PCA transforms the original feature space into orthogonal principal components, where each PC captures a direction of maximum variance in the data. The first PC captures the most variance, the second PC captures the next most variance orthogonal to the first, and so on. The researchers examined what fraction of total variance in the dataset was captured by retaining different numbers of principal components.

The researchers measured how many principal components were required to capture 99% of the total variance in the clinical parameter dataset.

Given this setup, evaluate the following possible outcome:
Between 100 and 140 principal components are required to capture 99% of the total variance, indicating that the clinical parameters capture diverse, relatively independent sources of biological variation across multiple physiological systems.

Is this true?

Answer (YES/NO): NO